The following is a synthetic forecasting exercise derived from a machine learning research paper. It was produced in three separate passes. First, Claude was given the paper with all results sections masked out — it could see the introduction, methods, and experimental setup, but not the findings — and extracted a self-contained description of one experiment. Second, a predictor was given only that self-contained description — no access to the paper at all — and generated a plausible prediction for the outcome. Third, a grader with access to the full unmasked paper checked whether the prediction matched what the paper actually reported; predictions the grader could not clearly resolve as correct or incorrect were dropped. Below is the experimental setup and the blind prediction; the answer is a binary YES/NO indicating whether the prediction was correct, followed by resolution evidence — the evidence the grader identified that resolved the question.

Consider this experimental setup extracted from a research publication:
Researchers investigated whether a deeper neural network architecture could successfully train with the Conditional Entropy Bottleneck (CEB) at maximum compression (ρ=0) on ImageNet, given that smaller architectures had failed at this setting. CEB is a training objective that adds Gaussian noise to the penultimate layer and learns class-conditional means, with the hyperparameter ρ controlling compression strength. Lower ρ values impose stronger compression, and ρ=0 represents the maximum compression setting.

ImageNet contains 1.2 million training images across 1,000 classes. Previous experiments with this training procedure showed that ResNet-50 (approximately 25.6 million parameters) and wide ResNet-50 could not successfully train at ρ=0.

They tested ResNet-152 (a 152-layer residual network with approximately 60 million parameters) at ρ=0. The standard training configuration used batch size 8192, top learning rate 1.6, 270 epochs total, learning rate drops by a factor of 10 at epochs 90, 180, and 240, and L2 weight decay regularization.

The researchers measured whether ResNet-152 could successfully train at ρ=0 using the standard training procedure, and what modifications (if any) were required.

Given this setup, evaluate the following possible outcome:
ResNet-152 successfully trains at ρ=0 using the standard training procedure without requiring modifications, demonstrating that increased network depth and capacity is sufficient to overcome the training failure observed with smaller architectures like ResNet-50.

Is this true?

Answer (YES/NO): NO